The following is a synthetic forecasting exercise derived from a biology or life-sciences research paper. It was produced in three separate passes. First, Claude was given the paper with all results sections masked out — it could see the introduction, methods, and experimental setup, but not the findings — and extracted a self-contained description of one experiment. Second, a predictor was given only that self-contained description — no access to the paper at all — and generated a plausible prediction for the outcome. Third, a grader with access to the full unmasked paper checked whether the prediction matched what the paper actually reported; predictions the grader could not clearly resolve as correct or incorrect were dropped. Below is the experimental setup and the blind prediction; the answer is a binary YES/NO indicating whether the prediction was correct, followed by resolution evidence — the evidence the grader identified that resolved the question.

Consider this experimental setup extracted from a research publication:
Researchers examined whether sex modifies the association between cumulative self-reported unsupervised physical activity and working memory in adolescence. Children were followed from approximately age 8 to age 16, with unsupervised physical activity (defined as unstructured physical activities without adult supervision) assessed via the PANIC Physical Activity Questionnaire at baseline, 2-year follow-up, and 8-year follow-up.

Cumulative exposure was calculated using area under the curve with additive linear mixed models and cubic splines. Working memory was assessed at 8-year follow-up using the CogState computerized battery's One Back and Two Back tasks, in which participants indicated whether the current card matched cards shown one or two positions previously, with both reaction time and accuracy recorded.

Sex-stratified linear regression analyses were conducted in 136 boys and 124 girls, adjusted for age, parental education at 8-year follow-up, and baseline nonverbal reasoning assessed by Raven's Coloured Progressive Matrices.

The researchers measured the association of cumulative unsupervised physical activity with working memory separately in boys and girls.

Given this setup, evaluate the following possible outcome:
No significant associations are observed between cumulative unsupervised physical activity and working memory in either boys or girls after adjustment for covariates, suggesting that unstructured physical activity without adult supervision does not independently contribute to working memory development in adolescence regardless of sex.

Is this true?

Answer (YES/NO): NO